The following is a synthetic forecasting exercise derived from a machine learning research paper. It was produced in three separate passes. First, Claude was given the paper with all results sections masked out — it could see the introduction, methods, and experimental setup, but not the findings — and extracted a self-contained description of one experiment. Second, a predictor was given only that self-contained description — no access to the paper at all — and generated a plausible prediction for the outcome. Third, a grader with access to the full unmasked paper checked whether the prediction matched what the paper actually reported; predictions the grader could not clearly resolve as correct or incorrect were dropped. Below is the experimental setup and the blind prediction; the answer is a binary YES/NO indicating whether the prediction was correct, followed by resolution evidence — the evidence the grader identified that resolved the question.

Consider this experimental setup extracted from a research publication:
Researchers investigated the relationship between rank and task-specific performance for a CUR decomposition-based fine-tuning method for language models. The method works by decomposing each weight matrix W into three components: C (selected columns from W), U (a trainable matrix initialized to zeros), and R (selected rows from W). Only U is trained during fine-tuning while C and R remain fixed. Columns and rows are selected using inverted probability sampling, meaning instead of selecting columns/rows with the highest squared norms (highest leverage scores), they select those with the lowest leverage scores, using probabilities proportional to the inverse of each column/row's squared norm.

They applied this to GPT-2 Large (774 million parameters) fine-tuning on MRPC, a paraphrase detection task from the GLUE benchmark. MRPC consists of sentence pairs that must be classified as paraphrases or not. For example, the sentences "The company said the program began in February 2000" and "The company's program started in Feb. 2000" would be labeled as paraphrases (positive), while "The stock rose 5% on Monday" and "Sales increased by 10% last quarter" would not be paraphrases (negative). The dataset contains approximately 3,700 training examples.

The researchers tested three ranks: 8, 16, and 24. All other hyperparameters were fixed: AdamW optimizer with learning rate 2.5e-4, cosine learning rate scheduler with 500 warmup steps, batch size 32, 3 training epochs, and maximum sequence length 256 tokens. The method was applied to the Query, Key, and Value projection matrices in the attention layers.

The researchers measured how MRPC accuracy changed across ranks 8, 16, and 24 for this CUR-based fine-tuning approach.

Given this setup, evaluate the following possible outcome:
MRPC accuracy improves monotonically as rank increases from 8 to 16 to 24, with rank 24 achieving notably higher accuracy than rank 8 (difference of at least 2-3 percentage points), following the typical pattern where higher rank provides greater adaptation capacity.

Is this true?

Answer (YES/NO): NO